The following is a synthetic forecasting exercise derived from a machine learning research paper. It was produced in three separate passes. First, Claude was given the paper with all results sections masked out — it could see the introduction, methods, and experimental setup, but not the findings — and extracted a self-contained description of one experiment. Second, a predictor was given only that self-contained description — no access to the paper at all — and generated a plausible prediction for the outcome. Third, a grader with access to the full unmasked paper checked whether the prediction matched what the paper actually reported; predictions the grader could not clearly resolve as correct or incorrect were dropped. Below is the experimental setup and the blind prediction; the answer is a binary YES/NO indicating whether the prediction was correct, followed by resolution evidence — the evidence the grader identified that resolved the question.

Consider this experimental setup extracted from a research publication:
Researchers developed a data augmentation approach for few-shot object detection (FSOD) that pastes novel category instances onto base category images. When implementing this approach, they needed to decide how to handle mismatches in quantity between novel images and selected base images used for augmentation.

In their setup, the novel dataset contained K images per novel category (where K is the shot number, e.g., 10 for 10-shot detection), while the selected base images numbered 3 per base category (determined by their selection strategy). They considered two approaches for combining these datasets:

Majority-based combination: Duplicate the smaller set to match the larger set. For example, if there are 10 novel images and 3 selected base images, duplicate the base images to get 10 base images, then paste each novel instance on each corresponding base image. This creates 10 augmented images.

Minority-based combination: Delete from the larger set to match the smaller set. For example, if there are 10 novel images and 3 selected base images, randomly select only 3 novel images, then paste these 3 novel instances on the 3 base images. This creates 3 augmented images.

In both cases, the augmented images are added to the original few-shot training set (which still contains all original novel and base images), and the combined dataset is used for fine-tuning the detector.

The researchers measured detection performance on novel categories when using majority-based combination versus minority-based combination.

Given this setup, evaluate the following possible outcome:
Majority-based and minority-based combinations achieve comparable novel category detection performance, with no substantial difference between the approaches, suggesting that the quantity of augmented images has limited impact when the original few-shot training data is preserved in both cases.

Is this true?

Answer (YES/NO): NO